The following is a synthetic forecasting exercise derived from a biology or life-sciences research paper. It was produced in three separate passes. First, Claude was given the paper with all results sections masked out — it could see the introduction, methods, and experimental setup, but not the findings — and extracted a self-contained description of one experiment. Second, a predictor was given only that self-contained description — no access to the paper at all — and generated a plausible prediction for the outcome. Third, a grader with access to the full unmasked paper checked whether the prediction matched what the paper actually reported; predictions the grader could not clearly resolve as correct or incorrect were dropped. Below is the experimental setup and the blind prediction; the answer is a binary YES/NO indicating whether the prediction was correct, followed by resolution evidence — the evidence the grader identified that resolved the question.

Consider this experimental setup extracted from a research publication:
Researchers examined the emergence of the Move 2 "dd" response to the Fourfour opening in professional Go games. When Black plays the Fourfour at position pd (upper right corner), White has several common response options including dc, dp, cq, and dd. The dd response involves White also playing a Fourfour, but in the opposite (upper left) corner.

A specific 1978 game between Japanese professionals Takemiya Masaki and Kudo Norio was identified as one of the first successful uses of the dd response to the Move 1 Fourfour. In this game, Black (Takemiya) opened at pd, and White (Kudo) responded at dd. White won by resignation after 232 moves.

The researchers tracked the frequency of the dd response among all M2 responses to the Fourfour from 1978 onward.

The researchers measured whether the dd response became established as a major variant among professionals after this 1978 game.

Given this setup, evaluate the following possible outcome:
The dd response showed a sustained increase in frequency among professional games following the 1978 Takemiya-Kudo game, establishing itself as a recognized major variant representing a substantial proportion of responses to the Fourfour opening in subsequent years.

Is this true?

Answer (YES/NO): YES